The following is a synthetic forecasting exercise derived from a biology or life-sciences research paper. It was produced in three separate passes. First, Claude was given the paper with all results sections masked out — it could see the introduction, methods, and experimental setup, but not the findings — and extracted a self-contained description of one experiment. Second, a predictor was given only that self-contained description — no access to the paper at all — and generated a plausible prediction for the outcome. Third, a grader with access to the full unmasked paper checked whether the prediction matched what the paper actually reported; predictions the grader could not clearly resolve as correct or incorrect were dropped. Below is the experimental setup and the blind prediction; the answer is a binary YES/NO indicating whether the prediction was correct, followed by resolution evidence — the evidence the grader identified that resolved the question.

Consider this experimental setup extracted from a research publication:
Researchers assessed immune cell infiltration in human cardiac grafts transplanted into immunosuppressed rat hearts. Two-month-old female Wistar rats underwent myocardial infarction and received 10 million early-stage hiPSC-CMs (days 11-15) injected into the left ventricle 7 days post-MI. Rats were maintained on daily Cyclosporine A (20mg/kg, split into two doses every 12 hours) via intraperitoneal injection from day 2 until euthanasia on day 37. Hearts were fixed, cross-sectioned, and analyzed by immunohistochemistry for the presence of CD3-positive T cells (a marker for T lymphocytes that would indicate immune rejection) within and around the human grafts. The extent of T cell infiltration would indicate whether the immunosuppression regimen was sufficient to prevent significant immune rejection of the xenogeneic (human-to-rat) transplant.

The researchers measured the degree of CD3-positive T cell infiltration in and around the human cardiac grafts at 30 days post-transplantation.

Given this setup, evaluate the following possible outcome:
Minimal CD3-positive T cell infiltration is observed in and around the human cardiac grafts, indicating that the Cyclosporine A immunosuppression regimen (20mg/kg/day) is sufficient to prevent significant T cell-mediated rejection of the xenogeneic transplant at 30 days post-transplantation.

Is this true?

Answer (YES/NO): YES